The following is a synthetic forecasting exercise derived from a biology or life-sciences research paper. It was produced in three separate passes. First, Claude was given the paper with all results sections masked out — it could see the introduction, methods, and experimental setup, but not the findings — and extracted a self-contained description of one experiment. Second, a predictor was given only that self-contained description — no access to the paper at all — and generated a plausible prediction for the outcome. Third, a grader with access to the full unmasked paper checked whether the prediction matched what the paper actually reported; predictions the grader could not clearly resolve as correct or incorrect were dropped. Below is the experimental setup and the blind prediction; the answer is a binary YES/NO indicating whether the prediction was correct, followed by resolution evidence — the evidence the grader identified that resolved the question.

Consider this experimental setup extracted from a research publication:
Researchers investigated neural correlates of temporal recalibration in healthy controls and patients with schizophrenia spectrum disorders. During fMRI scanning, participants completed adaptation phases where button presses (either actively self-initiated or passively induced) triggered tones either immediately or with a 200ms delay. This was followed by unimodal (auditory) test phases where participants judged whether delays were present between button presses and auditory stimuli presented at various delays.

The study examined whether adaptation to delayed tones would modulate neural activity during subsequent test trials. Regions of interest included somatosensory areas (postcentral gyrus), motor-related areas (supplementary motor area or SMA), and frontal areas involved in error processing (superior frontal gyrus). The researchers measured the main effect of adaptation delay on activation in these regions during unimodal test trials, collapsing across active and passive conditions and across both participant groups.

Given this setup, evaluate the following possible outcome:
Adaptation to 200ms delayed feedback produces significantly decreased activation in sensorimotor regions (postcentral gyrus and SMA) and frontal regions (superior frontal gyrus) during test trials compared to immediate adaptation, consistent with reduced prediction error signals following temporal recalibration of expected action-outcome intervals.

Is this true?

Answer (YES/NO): YES